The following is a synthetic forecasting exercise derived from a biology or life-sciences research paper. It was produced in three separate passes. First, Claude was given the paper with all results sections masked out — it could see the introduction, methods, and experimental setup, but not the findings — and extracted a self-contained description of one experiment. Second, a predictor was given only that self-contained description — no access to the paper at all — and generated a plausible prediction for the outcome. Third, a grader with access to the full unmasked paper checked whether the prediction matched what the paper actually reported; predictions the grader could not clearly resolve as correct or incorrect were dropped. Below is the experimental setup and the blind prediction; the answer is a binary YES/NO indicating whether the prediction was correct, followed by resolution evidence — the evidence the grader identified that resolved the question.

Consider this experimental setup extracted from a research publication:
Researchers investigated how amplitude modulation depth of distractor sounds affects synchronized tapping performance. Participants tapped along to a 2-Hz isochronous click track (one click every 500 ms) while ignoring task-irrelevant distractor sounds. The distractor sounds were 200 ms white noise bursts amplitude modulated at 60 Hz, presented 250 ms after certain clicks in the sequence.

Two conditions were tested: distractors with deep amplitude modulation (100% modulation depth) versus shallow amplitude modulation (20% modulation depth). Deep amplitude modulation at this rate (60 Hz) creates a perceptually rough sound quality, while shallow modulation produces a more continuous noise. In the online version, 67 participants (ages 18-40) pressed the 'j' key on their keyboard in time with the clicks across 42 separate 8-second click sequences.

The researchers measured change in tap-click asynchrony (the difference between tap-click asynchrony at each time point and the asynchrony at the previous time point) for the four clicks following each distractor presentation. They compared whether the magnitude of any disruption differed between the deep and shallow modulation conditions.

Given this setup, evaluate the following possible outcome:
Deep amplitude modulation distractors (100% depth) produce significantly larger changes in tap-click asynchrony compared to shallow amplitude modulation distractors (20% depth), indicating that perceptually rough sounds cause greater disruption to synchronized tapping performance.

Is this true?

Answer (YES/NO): NO